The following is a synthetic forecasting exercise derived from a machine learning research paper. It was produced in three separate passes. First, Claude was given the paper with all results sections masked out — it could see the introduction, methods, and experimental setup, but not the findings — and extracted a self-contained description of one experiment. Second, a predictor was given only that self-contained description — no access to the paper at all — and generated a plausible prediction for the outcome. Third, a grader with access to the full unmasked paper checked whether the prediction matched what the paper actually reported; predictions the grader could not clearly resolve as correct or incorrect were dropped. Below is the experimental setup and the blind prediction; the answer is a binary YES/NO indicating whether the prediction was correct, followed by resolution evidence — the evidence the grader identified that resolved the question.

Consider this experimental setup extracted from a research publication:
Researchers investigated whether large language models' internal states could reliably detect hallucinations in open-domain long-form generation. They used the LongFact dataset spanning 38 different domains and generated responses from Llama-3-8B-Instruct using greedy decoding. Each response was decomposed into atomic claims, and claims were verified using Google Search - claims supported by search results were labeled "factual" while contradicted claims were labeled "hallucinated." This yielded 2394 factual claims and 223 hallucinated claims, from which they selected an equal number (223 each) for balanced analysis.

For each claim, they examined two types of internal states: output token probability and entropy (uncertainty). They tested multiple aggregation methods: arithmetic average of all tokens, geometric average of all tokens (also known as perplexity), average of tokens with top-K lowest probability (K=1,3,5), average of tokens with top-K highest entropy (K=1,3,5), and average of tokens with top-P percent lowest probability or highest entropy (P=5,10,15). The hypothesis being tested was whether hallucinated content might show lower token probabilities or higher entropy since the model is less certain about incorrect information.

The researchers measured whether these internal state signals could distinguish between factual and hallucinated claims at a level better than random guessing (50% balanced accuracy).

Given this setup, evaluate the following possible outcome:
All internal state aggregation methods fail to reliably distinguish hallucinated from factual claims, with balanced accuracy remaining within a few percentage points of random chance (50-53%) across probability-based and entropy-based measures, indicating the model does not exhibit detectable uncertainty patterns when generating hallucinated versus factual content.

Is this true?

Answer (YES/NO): YES